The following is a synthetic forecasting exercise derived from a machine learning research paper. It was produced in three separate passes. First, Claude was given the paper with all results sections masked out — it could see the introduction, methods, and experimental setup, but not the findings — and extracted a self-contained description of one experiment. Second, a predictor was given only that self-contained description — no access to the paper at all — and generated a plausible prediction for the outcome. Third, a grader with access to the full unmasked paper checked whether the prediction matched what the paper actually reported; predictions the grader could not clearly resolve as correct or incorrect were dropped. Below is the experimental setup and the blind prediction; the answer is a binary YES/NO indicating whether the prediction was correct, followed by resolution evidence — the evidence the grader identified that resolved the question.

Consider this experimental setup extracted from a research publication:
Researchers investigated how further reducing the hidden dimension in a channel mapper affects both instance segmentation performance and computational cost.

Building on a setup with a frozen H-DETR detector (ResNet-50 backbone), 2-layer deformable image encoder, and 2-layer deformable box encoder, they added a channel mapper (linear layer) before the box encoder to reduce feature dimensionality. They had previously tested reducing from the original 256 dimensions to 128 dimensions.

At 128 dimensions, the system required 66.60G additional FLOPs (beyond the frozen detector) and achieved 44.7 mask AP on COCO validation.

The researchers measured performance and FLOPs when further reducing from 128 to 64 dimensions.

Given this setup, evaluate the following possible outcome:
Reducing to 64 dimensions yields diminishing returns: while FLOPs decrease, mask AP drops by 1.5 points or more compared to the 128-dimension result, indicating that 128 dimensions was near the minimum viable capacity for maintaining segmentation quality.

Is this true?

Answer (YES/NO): NO